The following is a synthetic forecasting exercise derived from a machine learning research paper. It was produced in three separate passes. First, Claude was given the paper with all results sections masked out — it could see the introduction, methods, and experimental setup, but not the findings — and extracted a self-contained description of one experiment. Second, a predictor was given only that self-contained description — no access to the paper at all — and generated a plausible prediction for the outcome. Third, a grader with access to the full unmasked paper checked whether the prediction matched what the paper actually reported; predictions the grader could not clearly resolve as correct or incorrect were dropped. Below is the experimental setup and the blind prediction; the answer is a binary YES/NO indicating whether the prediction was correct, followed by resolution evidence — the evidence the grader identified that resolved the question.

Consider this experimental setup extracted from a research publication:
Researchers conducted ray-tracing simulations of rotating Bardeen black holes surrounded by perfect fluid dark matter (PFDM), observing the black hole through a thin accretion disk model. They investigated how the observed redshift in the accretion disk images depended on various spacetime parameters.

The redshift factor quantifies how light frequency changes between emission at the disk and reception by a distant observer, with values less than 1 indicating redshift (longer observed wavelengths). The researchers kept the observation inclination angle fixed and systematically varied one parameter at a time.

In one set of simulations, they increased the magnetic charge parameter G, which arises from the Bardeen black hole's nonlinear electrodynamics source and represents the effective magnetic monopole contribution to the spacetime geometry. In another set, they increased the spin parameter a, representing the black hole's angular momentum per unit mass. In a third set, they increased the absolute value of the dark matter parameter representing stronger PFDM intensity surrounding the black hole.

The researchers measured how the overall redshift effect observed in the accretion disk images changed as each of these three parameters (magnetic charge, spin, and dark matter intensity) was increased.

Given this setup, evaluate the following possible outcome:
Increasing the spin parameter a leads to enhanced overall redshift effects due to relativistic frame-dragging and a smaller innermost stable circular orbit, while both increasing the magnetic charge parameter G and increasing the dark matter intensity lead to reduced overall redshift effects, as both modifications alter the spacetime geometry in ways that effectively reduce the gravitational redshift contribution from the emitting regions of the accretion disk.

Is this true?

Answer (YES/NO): NO